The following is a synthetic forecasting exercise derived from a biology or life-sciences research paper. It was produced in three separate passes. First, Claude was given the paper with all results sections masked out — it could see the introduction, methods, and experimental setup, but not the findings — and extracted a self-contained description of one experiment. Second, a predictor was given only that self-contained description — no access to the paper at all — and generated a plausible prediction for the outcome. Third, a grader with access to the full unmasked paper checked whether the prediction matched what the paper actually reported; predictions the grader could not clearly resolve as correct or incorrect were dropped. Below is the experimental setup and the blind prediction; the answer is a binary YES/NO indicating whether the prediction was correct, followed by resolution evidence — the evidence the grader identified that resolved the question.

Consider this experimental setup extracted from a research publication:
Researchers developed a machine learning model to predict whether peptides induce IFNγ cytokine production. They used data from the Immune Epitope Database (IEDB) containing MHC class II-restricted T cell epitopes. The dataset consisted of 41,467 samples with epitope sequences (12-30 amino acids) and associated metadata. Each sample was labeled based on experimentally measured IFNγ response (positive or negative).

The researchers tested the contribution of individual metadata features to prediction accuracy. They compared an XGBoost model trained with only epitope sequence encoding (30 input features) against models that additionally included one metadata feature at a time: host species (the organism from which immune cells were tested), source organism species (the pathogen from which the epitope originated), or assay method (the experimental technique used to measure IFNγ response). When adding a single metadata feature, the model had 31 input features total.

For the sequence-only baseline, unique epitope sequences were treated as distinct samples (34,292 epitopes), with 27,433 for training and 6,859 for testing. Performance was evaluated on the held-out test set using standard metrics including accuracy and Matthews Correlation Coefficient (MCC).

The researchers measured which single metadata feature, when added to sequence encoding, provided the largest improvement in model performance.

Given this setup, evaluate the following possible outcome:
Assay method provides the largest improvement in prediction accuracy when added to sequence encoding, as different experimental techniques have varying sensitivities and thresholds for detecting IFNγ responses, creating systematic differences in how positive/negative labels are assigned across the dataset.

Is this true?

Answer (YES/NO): NO